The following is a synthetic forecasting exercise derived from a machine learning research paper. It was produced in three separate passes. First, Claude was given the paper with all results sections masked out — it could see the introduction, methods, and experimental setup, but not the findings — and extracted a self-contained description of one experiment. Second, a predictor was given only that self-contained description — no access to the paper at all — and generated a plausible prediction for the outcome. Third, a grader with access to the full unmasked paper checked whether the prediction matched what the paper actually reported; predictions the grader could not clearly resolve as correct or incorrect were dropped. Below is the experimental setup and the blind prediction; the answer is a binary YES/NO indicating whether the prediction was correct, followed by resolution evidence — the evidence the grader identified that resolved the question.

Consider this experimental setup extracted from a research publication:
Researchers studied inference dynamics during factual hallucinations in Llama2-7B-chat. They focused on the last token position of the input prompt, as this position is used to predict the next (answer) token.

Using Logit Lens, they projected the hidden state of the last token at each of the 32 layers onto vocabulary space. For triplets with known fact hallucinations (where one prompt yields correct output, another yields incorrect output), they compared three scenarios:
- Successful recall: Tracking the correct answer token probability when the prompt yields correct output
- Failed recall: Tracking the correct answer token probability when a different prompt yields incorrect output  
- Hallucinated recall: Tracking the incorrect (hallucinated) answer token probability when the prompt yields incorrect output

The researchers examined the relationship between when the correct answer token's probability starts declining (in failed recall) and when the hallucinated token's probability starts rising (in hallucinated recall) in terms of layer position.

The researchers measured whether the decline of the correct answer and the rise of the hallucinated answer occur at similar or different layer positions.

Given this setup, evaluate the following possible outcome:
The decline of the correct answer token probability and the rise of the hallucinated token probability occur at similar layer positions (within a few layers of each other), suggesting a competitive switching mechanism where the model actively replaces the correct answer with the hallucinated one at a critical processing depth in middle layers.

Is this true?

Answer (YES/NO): NO